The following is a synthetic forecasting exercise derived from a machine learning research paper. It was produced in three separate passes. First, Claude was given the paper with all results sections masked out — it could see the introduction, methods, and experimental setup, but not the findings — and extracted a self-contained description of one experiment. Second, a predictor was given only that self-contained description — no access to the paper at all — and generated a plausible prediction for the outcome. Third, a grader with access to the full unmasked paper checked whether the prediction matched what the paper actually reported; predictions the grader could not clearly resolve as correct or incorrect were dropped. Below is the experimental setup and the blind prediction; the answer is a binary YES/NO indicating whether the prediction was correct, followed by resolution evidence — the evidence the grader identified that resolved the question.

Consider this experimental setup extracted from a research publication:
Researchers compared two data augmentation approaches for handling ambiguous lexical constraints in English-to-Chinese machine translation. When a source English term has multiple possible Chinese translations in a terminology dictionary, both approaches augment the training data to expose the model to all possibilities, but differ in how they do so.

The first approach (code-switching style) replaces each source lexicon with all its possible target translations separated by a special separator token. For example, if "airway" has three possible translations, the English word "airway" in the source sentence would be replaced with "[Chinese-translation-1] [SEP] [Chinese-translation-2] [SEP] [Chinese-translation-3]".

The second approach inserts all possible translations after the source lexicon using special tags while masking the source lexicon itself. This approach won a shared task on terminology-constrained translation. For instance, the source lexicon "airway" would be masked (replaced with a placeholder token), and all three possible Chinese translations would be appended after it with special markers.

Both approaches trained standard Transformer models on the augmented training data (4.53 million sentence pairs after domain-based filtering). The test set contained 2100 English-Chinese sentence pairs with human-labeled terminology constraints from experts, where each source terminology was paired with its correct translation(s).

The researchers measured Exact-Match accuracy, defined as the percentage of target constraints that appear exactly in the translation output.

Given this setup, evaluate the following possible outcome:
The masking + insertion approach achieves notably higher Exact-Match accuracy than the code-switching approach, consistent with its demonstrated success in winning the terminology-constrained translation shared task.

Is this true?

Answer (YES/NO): YES